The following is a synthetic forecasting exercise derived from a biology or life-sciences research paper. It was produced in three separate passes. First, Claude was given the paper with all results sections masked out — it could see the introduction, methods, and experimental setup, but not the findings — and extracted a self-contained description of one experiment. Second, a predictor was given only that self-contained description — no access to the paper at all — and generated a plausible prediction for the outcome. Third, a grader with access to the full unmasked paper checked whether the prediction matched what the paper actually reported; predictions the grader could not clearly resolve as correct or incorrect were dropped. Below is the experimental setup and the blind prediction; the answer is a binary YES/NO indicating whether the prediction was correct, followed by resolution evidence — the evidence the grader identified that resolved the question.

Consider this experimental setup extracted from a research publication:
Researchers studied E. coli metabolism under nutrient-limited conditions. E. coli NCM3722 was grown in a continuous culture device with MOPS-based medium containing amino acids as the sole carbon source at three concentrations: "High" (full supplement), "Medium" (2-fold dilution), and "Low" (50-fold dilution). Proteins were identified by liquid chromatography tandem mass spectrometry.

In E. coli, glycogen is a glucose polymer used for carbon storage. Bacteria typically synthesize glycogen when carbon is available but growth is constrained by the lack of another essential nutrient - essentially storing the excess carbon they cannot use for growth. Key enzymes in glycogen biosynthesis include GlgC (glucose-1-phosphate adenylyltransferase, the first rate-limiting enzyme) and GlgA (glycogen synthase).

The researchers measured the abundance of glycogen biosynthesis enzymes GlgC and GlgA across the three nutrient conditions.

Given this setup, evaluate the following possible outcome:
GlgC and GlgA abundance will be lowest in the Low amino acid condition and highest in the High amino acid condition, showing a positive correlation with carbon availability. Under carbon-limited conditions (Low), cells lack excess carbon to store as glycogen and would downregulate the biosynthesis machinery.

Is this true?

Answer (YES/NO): NO